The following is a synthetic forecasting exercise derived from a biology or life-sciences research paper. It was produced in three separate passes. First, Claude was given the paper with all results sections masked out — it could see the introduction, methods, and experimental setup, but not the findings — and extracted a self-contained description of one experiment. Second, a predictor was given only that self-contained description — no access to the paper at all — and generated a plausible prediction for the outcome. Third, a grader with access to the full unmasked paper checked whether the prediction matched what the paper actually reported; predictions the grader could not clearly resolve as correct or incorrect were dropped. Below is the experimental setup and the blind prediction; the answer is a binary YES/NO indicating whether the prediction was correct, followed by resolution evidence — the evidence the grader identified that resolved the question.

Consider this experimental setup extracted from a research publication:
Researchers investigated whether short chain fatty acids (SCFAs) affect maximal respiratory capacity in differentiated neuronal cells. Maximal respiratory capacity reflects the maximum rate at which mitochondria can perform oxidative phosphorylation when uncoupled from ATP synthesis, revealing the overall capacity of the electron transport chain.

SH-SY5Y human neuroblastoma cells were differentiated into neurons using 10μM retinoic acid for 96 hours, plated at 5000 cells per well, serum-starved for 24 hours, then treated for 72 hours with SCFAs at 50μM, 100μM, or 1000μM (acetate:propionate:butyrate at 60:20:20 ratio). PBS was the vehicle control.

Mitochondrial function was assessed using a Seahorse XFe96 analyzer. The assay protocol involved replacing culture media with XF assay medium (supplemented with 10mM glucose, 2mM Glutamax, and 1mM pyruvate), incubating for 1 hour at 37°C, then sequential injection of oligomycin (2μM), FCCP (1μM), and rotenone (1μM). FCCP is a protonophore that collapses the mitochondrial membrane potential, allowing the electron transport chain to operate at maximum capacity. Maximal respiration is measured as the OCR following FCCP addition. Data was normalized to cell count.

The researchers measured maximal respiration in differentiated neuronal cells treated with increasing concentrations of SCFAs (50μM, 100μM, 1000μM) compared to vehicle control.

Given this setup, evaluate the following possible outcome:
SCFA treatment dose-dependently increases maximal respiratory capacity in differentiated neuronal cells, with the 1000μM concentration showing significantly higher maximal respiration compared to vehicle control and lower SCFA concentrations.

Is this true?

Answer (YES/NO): NO